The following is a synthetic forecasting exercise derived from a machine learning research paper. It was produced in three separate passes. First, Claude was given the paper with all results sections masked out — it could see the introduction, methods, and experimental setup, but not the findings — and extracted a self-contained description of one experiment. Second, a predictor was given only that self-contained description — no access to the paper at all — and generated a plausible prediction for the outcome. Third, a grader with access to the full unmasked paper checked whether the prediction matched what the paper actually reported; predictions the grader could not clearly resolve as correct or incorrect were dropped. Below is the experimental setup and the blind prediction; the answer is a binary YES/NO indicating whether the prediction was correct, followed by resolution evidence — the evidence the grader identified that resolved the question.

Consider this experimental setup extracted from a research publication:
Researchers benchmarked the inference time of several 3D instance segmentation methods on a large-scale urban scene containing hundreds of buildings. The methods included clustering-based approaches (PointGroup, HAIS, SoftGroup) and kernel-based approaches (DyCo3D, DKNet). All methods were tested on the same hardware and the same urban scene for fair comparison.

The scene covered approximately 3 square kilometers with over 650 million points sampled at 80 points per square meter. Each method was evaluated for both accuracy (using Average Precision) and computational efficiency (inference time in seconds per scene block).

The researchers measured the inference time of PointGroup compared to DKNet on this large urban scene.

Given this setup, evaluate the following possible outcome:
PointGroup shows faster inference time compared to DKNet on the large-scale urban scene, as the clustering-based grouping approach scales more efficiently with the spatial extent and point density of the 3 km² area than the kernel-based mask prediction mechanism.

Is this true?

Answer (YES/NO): NO